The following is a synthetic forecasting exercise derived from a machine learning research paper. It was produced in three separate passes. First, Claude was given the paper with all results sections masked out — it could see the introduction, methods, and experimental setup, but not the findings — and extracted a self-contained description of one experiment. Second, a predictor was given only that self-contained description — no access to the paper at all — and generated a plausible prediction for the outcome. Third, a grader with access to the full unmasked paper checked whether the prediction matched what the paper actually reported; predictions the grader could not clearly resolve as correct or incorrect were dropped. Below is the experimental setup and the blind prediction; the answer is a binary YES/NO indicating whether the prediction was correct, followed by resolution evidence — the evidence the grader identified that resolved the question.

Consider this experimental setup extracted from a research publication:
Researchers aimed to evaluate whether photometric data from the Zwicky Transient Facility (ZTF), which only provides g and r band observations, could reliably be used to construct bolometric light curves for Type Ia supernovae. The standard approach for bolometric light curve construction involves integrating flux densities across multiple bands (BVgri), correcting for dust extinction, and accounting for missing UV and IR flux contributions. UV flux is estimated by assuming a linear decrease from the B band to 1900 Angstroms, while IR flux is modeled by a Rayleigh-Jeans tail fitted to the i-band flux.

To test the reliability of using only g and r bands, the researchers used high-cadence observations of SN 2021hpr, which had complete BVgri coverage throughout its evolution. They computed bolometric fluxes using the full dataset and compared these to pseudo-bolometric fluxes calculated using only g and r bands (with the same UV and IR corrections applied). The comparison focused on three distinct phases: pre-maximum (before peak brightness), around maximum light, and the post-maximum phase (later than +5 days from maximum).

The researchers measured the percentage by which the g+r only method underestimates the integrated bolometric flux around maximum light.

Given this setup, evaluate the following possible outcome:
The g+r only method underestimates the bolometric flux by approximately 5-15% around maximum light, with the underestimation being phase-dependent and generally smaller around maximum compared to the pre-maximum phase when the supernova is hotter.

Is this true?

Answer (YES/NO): NO